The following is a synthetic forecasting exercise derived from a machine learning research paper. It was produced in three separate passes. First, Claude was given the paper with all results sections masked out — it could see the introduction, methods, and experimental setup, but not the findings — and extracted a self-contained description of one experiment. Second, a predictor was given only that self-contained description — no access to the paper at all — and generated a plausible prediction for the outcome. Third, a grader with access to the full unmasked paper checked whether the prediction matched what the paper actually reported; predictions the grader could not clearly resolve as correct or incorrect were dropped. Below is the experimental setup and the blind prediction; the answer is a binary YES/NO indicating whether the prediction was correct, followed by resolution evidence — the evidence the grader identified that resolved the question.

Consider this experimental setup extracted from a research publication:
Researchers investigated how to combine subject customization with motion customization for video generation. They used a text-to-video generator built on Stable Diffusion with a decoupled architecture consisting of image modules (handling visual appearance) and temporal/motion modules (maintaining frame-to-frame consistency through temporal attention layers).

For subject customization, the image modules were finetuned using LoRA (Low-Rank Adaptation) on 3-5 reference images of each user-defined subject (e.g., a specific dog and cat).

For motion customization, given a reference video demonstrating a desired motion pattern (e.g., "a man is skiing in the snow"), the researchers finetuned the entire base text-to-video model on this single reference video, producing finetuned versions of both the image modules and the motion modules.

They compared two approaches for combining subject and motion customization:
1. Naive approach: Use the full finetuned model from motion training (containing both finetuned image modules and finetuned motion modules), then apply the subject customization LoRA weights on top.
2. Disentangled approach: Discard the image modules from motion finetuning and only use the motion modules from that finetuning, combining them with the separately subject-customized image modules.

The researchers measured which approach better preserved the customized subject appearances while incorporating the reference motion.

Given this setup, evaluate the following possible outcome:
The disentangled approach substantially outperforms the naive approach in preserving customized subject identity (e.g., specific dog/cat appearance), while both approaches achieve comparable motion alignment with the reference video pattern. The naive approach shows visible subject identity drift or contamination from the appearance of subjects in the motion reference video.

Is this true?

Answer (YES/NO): YES